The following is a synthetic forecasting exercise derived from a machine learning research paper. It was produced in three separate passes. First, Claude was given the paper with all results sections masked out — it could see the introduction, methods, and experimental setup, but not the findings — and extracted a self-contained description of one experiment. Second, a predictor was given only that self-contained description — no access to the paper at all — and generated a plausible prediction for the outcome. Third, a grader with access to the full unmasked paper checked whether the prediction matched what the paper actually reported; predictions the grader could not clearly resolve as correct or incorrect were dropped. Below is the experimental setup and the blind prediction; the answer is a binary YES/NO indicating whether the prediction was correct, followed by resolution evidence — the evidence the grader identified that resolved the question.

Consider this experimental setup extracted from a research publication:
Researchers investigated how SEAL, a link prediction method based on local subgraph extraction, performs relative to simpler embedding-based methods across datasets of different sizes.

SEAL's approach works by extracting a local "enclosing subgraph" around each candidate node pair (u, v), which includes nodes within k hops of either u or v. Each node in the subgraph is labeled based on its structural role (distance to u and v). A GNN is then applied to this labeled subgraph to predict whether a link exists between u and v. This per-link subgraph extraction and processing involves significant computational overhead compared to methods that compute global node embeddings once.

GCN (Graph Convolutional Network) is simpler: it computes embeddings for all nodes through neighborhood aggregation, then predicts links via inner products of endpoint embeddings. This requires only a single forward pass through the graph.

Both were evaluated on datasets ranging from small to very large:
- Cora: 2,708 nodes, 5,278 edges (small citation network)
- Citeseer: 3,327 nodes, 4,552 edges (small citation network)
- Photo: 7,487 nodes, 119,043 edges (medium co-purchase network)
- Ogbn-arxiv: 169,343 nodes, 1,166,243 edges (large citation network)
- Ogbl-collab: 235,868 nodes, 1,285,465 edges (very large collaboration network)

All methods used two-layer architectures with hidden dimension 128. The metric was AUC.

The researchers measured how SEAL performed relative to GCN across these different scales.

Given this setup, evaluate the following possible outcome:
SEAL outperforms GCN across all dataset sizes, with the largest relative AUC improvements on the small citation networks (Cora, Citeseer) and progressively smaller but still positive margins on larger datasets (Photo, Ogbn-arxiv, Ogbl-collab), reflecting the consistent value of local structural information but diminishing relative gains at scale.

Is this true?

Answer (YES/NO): NO